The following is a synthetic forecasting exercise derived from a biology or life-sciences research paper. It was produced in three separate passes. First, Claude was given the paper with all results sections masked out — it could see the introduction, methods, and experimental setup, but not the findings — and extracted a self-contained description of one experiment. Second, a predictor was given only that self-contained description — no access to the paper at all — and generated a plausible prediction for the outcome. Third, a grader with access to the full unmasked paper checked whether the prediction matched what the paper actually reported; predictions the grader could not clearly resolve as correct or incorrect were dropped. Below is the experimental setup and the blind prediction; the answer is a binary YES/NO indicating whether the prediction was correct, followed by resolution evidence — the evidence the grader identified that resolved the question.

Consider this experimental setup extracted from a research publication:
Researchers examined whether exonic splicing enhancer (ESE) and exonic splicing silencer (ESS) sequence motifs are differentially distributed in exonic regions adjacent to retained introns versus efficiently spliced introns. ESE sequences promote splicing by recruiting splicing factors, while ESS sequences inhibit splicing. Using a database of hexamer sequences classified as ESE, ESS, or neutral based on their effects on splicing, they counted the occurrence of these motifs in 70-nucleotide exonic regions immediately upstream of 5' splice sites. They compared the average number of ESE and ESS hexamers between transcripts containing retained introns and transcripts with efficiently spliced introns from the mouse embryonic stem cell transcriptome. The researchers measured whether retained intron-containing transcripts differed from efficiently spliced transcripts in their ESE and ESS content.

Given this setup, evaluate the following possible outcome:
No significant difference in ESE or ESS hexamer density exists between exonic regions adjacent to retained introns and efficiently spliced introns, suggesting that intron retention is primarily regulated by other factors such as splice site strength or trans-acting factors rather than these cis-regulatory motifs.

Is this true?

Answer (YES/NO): NO